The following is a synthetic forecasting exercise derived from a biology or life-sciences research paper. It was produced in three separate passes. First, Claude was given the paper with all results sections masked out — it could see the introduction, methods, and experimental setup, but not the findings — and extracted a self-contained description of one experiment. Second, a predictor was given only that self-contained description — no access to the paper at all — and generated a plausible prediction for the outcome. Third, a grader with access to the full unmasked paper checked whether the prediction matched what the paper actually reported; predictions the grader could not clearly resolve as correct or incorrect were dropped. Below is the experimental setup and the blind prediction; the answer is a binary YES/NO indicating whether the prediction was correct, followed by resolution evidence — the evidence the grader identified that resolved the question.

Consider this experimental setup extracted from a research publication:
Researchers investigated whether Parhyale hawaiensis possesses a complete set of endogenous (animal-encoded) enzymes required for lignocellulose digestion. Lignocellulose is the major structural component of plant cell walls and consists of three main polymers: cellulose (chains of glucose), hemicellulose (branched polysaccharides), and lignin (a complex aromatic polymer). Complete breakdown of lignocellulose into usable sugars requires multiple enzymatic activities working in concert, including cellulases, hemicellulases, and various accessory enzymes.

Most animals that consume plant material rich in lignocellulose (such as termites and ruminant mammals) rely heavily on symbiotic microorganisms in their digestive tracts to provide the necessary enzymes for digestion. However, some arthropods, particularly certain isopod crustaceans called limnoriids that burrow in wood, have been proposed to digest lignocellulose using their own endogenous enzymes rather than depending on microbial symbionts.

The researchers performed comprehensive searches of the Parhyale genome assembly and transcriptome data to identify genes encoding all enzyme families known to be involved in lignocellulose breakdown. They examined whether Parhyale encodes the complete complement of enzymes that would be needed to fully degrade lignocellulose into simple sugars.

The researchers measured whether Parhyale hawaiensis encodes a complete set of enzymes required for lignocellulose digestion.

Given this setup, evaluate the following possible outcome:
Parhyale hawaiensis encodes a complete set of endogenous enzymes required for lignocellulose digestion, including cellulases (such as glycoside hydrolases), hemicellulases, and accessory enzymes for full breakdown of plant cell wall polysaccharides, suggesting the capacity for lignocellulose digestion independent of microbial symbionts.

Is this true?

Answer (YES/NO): NO